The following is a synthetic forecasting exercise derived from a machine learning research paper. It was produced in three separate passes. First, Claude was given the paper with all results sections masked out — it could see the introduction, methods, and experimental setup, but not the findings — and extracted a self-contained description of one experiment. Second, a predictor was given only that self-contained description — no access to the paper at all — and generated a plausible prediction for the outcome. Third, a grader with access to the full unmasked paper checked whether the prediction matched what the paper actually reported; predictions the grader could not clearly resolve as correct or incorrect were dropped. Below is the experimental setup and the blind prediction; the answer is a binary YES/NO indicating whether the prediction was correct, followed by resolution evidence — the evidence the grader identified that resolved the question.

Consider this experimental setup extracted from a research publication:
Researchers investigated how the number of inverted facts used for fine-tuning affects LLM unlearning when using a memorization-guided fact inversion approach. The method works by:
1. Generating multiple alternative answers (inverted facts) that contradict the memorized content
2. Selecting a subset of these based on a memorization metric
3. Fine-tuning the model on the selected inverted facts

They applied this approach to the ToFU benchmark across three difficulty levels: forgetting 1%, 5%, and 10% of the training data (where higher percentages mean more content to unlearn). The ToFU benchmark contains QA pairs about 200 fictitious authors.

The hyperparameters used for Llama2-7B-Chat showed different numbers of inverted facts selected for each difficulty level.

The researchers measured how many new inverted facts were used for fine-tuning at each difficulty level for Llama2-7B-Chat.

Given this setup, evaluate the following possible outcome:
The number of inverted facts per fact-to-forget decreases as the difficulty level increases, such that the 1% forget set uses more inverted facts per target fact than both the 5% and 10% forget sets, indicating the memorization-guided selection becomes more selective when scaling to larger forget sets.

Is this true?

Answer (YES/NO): NO